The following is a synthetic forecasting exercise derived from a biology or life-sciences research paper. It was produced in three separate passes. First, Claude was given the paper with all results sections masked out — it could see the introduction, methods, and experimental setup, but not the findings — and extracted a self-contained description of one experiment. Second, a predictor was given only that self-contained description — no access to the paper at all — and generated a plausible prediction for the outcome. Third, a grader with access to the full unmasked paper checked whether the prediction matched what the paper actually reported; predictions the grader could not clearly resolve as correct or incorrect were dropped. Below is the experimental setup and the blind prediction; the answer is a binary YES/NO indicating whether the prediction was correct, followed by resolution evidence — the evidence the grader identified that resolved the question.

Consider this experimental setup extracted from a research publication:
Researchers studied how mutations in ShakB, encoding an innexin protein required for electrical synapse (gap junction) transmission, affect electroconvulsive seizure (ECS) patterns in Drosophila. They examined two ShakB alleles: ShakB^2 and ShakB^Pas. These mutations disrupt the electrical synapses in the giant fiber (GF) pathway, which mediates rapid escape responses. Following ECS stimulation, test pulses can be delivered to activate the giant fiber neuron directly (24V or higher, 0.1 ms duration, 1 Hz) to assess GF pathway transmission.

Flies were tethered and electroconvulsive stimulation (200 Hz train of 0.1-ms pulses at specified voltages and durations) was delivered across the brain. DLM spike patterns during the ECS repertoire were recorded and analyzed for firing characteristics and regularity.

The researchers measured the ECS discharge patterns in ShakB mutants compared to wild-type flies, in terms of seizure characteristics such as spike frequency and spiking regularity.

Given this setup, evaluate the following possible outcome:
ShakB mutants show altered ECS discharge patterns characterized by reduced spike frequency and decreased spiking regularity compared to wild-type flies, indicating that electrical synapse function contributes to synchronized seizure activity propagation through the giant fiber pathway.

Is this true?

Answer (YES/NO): NO